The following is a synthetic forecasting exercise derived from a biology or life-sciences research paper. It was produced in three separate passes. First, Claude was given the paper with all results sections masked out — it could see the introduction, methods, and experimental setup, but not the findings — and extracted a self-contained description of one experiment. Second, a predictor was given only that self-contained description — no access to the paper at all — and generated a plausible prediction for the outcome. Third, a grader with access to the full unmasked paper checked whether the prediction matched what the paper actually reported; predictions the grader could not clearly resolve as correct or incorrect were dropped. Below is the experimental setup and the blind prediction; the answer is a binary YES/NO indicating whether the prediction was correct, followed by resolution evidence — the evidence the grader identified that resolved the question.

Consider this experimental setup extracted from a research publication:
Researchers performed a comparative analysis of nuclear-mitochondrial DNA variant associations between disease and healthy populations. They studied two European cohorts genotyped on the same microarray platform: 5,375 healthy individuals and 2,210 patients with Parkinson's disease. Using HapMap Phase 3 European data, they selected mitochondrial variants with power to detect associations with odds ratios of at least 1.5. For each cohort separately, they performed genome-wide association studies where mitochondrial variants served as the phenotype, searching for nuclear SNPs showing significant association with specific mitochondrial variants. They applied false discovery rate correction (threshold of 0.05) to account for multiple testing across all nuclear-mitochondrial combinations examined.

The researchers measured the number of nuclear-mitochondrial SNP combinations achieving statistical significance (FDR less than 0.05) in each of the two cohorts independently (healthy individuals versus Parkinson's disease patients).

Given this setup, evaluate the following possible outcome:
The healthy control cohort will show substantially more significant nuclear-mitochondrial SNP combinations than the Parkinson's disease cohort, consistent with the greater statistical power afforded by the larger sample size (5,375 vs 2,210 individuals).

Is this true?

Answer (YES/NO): NO